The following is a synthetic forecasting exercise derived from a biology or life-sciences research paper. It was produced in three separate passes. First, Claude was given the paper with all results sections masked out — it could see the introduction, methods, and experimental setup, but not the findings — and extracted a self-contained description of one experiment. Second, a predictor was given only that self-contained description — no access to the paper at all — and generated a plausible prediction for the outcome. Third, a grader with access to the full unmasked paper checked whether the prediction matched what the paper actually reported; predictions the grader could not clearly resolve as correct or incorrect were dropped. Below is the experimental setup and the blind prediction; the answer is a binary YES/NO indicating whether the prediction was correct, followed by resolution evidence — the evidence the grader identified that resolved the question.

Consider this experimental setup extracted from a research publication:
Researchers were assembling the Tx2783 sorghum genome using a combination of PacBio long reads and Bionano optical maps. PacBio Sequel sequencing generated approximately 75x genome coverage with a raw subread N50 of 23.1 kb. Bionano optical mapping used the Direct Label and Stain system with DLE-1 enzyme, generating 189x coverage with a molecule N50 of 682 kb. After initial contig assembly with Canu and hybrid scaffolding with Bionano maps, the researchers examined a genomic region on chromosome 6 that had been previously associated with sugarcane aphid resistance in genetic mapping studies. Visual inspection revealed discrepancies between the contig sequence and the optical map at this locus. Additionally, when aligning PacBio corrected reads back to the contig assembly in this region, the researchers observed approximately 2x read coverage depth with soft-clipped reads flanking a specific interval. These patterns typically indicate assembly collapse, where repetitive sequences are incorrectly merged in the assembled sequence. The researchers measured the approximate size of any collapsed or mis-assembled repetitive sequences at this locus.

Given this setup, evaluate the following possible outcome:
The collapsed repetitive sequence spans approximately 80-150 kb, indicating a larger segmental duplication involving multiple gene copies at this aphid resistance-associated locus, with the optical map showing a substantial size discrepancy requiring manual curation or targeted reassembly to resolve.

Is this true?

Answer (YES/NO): NO